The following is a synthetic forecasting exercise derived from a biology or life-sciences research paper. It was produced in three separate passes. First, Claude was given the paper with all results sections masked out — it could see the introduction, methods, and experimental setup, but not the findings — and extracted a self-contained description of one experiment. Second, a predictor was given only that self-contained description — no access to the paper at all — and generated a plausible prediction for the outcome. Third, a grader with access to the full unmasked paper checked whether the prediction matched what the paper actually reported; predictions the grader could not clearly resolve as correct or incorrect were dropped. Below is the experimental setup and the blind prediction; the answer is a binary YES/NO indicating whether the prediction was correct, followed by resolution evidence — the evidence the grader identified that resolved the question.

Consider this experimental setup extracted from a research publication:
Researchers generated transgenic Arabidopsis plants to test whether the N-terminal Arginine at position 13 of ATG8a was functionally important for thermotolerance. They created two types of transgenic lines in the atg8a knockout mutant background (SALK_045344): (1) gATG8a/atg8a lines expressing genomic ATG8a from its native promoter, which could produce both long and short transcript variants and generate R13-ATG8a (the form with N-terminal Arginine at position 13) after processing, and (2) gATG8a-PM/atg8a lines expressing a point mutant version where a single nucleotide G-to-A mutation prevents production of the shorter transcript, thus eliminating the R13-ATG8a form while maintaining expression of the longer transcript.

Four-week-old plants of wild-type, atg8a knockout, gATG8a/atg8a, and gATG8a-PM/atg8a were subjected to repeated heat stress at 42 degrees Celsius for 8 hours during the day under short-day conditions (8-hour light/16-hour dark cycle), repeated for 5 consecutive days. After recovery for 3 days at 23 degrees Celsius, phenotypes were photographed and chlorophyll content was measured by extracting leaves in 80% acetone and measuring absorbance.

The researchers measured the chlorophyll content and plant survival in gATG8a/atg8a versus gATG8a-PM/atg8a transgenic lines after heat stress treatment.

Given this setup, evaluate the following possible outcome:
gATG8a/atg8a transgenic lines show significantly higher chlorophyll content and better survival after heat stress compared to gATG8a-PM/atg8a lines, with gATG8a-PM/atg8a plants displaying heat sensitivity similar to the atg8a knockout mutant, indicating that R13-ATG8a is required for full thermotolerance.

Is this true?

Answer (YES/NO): NO